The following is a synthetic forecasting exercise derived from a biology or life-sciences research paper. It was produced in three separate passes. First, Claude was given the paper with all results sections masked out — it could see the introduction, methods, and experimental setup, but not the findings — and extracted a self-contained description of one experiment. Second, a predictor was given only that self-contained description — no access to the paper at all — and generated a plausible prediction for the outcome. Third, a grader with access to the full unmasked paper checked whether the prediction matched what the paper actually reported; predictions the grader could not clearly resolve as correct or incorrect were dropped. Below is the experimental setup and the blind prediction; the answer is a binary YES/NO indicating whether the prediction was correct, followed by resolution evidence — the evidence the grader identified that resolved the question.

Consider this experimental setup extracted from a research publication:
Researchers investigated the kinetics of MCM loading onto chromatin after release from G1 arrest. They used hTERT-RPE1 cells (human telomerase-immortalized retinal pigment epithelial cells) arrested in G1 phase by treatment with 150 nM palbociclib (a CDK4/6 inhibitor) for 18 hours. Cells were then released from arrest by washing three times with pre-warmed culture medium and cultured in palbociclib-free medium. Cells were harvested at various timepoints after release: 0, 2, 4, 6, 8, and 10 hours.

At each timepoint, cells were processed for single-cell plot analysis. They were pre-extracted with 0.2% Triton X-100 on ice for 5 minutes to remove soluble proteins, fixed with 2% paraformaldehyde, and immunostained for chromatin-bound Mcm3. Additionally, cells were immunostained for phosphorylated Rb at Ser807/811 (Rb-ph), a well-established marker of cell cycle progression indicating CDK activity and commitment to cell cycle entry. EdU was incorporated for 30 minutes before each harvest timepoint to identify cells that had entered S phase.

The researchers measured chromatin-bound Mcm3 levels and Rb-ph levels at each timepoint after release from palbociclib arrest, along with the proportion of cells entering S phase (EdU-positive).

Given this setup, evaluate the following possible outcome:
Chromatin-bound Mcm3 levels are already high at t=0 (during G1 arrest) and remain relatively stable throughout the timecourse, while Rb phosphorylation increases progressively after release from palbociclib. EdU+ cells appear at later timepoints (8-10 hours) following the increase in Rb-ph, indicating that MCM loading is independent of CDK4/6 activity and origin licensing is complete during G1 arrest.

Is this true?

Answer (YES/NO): NO